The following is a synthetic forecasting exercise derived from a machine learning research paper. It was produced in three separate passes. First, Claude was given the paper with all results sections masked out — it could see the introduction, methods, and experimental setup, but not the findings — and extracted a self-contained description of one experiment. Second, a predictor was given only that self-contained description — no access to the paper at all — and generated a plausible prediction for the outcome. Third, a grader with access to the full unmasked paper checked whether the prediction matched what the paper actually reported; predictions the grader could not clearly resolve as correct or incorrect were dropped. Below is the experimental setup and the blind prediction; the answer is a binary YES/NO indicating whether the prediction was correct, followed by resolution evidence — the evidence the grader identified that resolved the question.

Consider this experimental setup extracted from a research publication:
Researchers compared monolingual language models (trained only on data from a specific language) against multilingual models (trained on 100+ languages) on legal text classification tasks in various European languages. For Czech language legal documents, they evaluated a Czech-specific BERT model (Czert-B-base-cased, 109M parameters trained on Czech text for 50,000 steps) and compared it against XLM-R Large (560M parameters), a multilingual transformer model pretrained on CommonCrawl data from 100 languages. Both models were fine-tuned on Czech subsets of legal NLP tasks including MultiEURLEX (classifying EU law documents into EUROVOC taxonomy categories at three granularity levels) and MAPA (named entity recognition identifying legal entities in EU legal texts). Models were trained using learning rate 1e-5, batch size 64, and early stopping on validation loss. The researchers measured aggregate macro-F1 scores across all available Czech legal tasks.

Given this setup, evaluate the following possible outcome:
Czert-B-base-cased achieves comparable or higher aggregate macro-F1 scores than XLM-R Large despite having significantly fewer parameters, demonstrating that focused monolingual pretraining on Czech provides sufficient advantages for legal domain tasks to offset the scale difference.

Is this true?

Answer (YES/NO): YES